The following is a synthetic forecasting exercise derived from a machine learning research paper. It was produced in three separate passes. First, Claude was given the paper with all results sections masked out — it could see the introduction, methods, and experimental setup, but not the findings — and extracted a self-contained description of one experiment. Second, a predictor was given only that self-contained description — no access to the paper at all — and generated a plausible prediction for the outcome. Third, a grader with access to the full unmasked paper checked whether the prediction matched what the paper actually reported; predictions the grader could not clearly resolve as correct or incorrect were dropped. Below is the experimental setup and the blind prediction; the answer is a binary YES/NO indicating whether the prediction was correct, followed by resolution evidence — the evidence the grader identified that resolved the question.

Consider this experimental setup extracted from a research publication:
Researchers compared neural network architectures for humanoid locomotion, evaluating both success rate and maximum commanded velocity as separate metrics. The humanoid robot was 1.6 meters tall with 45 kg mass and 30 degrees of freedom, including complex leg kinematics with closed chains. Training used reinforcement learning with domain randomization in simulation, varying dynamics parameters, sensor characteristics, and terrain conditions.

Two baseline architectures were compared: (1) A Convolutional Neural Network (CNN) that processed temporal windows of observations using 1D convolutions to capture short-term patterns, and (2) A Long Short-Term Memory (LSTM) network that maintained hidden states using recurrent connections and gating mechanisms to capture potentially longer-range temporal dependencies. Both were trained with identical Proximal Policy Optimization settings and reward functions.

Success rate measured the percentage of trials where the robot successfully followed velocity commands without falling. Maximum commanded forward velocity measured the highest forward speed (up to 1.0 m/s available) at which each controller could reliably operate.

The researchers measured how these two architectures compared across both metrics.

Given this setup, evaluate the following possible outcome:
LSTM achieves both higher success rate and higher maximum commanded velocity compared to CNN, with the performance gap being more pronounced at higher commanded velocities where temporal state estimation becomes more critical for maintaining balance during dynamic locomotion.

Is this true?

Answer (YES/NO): NO